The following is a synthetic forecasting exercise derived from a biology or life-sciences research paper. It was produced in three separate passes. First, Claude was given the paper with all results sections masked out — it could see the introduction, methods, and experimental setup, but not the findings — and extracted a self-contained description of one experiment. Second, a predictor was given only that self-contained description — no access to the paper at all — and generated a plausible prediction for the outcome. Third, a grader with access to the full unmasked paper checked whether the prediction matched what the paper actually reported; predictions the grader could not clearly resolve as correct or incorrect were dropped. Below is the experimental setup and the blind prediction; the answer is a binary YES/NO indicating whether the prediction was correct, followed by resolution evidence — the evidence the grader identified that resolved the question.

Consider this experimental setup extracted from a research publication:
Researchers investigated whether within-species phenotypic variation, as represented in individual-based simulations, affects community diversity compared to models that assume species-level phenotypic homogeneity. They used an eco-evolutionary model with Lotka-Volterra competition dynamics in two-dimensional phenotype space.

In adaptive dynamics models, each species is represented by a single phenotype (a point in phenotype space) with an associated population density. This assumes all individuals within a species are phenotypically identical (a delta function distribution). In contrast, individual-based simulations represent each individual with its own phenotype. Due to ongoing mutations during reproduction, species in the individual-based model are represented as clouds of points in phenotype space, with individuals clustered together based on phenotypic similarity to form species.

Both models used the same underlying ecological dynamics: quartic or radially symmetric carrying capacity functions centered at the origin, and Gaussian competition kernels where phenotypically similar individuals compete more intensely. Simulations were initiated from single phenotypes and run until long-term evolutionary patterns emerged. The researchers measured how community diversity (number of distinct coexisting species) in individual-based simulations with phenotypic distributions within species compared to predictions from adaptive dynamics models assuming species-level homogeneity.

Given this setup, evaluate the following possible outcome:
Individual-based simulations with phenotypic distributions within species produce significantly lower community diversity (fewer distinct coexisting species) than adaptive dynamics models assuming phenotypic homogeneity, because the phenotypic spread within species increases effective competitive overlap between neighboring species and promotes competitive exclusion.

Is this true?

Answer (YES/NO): YES